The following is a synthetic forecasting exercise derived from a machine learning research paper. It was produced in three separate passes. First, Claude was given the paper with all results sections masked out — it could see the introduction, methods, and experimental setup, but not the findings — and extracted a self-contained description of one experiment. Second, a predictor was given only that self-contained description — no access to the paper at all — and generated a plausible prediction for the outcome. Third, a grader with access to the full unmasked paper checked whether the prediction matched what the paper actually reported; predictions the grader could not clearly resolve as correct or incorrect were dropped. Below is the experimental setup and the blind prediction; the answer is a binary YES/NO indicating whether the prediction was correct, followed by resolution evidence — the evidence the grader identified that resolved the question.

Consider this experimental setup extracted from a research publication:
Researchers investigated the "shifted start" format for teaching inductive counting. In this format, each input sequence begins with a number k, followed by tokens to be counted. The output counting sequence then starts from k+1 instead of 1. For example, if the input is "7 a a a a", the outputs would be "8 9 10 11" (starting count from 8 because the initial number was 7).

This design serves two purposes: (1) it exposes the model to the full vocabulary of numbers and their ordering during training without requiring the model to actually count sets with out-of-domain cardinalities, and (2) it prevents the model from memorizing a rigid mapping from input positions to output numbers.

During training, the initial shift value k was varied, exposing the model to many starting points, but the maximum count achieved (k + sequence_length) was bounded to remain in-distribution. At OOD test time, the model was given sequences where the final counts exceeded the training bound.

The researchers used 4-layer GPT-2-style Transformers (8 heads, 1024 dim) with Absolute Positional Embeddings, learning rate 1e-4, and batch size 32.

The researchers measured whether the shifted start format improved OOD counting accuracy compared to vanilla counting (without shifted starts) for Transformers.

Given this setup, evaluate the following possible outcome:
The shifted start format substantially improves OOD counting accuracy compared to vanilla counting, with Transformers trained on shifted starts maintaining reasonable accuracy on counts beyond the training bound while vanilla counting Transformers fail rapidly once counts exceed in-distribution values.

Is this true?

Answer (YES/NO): NO